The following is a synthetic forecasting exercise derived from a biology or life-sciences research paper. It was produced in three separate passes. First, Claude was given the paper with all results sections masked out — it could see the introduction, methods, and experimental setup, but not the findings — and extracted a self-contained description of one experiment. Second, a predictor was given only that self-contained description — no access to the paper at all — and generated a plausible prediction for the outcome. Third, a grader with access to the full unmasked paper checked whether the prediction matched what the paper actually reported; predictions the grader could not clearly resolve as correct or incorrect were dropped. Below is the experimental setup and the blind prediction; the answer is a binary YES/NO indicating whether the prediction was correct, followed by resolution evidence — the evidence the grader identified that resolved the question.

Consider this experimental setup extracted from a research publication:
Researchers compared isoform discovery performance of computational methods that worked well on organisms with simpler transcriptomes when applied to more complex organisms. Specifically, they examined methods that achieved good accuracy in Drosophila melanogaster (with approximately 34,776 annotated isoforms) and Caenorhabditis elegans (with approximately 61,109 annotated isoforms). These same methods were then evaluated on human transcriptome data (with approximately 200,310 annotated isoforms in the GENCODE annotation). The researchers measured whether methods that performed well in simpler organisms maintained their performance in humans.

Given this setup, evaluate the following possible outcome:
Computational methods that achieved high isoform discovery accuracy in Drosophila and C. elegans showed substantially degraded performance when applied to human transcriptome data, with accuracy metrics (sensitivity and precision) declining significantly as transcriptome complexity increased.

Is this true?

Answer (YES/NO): YES